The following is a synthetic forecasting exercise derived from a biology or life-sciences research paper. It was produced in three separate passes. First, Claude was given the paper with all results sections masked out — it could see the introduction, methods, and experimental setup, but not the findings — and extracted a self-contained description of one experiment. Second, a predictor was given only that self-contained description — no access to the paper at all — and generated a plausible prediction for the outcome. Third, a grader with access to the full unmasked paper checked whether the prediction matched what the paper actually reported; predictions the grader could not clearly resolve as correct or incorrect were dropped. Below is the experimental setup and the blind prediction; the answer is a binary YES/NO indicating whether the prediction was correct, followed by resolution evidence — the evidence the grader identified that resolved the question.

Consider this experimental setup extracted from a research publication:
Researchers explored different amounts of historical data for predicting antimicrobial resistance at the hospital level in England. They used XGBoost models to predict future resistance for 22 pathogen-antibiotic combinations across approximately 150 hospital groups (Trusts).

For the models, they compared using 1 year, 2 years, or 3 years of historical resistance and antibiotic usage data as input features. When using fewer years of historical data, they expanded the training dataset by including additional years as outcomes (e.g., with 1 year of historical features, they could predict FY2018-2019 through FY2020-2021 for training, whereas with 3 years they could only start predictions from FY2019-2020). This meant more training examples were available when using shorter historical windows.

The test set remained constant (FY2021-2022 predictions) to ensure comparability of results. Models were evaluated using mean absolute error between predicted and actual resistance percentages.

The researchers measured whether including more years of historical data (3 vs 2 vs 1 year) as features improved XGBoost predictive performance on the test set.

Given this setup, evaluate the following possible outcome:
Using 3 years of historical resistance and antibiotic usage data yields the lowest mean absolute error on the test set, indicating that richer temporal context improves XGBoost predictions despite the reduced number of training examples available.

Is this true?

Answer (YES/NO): NO